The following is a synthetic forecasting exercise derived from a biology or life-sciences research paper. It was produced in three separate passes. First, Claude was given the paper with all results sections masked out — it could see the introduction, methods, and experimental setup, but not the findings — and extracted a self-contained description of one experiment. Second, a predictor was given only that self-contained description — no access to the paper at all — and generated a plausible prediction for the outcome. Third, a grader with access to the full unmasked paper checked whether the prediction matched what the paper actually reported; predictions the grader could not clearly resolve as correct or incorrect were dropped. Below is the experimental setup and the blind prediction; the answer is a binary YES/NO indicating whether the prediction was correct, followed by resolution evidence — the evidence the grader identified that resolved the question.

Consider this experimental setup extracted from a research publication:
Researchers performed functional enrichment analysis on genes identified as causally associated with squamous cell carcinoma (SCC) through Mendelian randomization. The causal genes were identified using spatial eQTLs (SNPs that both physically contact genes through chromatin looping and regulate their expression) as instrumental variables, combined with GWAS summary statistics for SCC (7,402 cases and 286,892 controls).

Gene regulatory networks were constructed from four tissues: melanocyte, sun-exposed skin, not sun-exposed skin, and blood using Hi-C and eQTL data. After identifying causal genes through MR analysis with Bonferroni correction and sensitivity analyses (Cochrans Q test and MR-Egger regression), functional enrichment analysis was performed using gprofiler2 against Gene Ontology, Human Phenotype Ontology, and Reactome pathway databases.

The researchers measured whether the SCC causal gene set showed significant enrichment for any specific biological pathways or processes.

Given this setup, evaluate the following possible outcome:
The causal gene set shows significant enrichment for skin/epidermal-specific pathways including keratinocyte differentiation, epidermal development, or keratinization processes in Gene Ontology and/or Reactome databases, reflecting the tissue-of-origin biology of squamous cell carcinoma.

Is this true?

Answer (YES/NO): NO